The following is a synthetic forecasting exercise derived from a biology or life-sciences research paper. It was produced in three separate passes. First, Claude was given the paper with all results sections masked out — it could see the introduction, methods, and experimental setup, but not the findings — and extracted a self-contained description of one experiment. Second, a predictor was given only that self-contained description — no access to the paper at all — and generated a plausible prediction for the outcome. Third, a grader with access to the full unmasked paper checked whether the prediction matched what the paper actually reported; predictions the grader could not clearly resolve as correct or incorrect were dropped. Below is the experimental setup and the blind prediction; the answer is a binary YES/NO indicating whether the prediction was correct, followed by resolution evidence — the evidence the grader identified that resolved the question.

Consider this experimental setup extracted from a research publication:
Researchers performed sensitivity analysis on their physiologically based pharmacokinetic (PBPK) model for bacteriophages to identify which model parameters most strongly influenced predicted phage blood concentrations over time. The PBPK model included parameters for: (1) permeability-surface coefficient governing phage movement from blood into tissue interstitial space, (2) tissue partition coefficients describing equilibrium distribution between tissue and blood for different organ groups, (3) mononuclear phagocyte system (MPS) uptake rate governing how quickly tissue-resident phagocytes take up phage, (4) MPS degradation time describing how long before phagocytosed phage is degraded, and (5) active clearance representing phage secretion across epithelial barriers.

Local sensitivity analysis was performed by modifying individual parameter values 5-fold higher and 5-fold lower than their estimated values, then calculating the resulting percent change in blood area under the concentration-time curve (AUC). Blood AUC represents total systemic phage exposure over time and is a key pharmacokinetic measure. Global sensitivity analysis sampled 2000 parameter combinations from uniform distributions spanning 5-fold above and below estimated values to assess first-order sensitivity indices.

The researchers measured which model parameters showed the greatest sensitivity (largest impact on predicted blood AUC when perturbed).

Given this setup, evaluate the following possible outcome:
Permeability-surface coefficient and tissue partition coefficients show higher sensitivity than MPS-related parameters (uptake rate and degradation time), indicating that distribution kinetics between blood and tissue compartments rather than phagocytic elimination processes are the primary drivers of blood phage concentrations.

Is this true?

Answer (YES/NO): NO